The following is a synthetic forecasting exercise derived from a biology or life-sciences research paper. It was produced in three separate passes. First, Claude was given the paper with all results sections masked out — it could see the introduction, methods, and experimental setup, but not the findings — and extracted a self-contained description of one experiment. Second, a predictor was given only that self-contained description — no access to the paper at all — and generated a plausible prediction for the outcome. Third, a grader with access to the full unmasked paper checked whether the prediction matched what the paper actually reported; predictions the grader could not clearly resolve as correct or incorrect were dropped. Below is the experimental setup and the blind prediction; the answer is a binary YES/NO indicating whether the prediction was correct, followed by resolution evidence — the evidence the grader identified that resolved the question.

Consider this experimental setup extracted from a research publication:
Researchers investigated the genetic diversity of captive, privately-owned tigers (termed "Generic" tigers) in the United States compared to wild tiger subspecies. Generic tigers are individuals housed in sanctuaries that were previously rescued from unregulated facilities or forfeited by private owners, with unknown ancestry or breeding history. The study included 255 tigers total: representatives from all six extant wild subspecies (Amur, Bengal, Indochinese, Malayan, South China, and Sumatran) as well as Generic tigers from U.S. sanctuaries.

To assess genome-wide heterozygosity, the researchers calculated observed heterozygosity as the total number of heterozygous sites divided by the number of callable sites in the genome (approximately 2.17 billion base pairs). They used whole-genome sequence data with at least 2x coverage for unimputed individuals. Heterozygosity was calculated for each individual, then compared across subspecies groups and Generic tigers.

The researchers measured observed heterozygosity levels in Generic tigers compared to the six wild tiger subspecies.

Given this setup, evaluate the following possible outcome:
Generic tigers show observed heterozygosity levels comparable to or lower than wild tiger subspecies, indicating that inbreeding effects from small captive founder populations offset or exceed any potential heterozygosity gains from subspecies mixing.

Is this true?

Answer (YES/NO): YES